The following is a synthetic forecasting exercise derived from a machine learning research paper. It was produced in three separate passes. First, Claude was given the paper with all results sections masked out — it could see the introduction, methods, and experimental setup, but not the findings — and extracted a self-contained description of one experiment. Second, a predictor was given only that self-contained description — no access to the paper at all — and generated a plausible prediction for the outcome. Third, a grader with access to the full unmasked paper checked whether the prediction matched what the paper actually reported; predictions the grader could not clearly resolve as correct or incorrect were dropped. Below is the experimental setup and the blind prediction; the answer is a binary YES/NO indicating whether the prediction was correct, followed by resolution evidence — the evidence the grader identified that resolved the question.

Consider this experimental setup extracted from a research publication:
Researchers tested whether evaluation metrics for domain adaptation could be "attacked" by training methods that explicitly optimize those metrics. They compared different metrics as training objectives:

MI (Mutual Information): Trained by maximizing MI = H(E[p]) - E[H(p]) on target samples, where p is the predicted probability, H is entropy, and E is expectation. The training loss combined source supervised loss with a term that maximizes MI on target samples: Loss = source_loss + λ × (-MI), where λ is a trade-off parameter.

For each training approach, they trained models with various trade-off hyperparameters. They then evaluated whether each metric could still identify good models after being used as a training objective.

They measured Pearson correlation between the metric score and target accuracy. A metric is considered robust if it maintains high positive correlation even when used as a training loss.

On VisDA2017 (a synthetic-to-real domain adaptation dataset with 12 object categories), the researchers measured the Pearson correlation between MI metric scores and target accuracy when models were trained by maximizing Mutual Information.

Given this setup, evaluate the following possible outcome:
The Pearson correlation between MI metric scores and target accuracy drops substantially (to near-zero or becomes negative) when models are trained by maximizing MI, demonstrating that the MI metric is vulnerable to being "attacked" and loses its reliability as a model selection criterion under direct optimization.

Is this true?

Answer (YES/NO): YES